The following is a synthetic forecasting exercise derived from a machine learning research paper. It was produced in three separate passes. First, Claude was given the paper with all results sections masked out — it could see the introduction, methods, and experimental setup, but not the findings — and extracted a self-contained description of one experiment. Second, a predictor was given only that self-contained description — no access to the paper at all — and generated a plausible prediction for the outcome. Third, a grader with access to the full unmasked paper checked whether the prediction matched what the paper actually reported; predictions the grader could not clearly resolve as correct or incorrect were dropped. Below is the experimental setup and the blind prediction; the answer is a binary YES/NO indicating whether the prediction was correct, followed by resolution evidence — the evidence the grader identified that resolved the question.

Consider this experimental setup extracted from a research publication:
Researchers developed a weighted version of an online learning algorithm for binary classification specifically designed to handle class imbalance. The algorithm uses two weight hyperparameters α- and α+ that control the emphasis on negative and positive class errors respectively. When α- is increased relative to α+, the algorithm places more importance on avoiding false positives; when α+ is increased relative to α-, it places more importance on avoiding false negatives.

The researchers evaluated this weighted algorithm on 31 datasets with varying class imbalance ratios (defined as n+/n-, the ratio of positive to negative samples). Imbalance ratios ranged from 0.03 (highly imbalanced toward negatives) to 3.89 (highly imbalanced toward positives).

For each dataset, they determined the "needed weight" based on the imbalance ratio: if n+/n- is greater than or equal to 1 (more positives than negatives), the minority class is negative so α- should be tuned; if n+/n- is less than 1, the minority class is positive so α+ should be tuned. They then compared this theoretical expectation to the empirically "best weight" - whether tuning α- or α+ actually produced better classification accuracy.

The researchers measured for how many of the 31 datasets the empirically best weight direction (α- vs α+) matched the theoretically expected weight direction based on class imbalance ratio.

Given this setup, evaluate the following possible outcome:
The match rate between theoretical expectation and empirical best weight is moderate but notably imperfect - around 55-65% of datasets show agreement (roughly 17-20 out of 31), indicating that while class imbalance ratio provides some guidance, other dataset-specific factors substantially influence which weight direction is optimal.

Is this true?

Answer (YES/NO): NO